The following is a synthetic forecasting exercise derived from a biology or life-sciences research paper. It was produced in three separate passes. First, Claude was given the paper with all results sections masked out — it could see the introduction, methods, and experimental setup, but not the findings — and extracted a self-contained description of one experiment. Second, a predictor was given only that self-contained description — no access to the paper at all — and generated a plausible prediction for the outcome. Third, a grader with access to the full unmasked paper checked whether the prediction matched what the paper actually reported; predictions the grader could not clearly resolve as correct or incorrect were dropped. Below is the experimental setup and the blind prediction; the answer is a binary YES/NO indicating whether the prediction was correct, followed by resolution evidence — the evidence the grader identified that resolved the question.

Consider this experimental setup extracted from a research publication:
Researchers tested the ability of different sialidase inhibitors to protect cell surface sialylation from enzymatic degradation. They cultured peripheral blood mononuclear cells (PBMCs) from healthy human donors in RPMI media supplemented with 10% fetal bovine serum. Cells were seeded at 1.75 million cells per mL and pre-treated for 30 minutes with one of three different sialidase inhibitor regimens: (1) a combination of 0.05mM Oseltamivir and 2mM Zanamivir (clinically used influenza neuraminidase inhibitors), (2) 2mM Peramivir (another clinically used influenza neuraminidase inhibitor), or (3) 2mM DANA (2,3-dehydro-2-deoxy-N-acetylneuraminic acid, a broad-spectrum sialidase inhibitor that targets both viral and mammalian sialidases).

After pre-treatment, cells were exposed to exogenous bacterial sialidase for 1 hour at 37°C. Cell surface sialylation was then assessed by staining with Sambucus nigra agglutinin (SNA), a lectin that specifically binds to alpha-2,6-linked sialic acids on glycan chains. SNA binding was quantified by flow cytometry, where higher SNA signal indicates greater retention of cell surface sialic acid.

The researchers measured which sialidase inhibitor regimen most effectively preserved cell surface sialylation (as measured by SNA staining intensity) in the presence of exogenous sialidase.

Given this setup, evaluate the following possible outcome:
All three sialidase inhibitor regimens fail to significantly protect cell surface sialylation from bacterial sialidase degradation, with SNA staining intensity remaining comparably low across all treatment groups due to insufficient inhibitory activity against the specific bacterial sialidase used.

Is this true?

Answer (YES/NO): NO